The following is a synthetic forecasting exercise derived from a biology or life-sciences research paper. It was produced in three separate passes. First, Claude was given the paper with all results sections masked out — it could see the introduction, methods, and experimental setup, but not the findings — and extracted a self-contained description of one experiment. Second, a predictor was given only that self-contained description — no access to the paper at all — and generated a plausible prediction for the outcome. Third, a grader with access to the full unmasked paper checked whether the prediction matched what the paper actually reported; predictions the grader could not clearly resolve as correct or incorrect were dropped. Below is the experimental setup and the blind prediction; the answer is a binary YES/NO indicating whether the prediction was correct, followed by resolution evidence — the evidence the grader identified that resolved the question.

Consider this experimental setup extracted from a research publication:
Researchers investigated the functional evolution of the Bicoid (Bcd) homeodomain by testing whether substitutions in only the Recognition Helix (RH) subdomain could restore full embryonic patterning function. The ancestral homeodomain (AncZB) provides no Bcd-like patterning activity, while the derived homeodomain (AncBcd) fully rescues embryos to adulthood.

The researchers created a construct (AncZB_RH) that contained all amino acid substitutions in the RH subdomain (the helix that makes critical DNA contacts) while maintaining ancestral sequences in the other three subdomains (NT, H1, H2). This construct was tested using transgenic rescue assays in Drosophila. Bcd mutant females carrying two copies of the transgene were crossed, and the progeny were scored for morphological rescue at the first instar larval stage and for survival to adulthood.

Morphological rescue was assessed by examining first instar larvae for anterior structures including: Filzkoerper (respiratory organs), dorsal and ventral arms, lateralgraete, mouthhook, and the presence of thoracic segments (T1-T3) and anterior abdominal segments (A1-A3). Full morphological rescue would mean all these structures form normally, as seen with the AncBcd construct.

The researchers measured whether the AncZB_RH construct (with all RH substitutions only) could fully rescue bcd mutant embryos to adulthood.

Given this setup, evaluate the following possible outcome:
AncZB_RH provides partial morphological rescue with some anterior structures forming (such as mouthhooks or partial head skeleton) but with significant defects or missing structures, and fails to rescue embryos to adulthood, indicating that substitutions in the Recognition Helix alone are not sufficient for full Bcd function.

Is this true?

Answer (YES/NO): YES